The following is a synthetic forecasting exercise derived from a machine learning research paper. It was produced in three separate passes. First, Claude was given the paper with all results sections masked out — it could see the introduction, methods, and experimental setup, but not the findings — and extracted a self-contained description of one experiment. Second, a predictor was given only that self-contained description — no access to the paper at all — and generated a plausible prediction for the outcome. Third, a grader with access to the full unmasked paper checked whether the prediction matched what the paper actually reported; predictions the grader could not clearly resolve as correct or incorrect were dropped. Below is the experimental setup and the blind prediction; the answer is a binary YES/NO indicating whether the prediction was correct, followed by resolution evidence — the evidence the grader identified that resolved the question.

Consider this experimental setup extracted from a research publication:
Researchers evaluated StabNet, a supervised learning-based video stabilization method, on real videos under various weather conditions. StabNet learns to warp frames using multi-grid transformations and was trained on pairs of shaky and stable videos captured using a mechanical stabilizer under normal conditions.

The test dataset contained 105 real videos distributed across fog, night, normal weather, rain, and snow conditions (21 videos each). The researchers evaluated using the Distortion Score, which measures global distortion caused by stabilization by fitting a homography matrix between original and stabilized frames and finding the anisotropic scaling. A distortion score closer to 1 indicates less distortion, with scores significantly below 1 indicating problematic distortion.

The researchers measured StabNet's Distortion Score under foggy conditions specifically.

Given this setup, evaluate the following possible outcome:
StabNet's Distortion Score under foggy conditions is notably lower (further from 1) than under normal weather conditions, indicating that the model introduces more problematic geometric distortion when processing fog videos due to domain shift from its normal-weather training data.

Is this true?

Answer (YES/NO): YES